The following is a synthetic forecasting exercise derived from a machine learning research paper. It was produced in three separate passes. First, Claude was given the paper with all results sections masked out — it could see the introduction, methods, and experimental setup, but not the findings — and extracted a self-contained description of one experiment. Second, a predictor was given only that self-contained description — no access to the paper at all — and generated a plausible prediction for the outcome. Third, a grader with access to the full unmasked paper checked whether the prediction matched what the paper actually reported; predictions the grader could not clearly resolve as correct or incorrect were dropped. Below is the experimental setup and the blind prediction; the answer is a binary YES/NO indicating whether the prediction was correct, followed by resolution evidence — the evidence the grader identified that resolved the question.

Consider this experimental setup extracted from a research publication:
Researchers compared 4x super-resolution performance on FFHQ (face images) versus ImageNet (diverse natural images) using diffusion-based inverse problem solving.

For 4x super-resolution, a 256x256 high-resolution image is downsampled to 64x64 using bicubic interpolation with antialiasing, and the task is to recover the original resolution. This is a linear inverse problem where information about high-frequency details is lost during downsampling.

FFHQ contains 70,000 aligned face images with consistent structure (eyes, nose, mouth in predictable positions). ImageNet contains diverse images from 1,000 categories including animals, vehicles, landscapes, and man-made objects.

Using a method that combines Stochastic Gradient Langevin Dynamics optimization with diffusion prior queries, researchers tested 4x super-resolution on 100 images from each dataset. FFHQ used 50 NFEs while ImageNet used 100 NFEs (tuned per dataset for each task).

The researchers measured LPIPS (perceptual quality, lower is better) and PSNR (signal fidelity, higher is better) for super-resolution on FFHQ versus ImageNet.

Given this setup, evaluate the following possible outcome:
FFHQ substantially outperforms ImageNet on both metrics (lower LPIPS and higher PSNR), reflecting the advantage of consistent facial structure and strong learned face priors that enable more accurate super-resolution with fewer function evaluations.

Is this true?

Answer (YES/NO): YES